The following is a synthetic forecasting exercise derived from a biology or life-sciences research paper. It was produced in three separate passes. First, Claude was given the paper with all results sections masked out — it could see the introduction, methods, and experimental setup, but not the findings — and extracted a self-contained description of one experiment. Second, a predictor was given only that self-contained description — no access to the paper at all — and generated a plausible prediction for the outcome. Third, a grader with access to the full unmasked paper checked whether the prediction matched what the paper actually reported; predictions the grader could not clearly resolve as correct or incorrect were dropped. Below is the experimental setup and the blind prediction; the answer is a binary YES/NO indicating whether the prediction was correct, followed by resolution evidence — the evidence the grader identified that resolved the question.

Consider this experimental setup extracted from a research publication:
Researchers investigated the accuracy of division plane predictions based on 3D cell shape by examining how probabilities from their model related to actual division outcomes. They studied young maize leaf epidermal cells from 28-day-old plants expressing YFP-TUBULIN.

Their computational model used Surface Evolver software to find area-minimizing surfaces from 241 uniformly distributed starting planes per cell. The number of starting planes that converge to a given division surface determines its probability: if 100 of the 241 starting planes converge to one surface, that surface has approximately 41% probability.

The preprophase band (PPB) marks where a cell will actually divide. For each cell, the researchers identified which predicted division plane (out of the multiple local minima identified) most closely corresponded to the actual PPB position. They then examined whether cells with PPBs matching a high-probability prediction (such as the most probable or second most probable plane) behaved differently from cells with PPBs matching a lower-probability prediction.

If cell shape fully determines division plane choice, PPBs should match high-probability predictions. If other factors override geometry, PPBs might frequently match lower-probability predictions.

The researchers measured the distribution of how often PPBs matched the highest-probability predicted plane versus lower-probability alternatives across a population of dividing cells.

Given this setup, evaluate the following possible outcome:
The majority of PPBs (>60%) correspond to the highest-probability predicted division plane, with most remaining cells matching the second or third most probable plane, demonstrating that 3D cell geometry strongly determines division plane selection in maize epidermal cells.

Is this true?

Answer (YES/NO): YES